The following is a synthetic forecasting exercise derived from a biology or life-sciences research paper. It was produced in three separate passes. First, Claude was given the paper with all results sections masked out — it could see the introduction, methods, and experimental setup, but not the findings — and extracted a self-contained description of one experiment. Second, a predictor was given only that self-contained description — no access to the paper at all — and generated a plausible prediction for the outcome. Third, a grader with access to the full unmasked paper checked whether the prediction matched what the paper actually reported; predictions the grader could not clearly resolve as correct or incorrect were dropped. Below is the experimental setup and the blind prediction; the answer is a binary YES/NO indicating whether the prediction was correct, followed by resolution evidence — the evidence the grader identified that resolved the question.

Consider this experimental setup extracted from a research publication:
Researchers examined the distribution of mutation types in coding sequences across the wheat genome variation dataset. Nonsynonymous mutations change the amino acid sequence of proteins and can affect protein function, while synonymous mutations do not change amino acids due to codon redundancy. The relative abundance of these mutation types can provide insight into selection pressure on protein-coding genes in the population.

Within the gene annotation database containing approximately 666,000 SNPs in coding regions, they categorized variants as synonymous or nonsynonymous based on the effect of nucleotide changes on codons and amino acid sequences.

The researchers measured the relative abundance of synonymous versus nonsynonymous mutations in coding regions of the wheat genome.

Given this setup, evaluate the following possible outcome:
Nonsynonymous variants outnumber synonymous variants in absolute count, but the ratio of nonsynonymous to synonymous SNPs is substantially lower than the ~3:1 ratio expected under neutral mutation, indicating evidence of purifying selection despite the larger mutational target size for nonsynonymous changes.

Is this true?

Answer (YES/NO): YES